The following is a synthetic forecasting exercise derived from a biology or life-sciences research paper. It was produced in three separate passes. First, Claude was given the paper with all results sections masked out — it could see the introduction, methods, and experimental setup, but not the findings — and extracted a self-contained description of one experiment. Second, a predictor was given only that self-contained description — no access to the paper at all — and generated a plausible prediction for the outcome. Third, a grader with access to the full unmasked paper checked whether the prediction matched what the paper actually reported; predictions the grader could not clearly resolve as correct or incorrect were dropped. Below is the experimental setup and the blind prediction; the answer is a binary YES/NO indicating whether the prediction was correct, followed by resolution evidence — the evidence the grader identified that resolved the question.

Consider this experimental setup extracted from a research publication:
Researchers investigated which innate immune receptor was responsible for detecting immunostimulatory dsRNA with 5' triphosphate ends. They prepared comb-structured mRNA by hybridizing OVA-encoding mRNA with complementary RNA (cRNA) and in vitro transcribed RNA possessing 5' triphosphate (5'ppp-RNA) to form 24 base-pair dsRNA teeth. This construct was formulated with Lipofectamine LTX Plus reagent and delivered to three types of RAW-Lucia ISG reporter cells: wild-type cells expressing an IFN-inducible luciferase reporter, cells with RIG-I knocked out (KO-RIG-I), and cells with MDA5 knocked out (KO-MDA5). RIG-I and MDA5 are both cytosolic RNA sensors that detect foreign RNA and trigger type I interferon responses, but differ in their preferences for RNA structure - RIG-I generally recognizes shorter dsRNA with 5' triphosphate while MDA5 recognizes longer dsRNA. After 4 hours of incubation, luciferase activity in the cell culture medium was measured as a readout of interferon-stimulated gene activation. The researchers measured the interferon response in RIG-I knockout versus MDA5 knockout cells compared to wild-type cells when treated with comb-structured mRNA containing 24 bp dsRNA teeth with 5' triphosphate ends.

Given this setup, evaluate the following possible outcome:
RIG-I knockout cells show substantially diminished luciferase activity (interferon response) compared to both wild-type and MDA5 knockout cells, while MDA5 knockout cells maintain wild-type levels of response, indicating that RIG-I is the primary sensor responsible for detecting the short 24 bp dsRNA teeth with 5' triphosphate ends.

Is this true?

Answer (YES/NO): YES